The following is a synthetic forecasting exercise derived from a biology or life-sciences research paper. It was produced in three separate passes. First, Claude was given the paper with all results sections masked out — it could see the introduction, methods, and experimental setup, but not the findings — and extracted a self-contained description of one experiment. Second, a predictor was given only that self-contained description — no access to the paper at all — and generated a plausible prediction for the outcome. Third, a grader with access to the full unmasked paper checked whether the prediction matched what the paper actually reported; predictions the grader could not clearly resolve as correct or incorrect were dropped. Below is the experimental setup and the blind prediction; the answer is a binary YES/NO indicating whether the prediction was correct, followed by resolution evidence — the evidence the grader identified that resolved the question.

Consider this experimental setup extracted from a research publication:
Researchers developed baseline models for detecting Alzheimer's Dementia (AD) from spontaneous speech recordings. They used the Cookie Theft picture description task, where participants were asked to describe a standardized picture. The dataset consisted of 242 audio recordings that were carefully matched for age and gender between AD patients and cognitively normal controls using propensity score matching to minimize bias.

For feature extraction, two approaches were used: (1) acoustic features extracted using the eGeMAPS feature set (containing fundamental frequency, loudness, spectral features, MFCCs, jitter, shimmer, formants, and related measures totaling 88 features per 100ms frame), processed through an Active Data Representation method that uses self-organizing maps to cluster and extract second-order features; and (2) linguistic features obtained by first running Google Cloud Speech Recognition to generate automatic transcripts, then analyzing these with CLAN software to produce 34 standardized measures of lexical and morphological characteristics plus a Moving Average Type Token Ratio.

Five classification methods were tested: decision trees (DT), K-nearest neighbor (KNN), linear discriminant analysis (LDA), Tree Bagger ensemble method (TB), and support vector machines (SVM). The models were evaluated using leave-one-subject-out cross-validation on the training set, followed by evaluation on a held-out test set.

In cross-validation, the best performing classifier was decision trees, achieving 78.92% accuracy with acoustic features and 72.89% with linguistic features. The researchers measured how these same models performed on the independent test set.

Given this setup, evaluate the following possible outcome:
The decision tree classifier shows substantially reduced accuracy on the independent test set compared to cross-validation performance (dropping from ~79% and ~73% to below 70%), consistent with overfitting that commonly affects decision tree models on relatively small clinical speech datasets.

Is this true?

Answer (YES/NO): NO